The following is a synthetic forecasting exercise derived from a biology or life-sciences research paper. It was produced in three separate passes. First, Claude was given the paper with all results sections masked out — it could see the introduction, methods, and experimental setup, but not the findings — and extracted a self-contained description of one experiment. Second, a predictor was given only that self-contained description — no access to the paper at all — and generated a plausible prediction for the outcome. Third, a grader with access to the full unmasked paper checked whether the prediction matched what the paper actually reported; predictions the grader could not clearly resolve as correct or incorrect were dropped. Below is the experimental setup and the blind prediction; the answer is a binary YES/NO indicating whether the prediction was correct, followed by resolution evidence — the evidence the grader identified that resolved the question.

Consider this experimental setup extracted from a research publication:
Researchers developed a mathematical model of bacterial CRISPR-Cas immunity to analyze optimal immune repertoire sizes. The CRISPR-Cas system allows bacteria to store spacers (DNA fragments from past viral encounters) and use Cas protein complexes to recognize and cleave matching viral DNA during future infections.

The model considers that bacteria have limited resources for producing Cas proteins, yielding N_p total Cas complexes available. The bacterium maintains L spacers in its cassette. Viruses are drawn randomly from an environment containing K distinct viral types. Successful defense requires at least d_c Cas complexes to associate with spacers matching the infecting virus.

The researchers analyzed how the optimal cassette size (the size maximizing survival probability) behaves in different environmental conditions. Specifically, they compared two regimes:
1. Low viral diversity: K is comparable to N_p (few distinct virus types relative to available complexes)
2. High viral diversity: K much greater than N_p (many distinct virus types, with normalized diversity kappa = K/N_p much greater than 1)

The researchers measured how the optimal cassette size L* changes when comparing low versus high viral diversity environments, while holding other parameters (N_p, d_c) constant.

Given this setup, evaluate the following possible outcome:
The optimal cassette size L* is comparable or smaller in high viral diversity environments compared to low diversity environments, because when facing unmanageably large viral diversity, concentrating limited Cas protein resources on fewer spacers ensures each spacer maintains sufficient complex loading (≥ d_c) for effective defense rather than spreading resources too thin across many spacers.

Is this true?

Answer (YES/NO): YES